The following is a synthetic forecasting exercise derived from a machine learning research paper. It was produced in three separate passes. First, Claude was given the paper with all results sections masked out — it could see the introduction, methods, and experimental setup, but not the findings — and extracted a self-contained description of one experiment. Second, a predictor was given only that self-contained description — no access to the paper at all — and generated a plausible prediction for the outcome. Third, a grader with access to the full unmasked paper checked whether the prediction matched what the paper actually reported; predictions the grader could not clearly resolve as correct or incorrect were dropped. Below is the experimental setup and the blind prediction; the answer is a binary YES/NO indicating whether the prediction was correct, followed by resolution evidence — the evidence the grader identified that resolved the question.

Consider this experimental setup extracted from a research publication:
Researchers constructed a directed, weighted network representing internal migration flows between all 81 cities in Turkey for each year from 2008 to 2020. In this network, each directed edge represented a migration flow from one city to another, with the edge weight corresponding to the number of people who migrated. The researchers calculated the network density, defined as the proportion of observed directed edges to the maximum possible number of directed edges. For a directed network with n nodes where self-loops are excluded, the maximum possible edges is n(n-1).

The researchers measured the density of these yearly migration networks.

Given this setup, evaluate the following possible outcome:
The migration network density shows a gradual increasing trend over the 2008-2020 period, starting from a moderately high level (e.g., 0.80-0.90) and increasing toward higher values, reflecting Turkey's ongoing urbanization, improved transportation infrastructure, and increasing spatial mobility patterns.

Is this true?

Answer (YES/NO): NO